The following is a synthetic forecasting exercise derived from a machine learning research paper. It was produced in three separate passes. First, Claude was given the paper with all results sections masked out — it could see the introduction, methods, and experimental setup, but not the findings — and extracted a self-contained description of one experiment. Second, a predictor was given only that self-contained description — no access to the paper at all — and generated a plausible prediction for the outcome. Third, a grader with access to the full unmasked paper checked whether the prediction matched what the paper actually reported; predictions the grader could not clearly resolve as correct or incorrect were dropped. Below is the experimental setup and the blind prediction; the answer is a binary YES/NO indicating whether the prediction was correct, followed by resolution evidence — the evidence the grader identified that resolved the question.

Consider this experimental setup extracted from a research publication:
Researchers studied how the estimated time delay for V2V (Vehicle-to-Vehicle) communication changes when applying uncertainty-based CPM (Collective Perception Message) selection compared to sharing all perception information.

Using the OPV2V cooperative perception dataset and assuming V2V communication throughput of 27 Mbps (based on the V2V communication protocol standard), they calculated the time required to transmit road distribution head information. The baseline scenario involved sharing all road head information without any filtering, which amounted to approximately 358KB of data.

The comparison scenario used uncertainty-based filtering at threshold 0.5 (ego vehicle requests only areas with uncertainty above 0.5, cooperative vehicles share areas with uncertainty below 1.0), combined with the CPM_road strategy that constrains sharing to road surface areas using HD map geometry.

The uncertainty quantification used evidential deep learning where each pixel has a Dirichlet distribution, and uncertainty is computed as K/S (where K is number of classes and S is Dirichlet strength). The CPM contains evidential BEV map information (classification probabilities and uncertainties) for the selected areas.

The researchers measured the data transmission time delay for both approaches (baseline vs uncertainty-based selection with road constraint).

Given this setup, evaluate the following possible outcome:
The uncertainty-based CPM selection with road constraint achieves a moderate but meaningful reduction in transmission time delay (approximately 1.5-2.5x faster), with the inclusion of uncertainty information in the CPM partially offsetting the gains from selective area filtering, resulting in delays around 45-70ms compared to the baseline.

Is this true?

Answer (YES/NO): NO